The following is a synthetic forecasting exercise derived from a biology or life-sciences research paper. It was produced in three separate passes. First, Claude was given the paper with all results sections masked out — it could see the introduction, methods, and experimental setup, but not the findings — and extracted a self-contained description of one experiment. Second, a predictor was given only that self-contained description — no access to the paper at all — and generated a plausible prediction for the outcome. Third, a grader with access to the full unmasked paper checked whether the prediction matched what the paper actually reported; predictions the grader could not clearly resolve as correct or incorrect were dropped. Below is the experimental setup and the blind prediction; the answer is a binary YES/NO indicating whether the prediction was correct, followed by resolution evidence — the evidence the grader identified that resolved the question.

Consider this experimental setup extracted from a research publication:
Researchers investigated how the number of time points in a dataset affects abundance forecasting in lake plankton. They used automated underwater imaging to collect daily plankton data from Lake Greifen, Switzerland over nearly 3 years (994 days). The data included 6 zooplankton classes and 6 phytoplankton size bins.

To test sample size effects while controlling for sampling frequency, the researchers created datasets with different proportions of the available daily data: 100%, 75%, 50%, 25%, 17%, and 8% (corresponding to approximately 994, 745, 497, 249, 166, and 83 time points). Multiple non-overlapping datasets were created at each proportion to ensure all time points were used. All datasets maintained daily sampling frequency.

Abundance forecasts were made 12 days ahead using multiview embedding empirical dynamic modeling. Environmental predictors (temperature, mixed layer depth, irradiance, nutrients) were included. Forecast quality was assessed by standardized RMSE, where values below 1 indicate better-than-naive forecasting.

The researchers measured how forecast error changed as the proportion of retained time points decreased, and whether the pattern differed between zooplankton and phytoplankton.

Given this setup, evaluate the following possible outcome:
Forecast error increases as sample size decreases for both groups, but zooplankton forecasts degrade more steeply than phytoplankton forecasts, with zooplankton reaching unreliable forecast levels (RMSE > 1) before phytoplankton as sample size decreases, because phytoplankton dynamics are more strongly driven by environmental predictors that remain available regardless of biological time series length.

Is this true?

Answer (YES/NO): NO